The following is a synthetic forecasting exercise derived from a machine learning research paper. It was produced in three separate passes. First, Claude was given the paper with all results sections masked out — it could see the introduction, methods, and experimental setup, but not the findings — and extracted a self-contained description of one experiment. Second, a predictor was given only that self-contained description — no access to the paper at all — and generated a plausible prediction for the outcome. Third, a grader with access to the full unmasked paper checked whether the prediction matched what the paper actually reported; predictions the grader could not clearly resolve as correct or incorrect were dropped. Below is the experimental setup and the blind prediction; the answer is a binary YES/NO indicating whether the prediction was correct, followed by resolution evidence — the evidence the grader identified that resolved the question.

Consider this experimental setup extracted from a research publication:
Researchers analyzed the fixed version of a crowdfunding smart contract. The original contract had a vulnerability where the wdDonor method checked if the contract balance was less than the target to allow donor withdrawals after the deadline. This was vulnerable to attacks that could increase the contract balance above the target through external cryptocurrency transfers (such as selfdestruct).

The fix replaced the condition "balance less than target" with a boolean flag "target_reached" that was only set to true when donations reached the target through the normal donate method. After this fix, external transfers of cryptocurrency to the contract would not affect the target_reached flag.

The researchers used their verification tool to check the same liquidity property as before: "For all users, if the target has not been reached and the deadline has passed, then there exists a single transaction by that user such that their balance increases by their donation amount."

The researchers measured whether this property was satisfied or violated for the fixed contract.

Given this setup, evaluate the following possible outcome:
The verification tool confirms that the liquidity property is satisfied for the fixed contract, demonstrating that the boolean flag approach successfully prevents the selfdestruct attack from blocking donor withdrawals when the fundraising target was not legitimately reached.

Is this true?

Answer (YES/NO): YES